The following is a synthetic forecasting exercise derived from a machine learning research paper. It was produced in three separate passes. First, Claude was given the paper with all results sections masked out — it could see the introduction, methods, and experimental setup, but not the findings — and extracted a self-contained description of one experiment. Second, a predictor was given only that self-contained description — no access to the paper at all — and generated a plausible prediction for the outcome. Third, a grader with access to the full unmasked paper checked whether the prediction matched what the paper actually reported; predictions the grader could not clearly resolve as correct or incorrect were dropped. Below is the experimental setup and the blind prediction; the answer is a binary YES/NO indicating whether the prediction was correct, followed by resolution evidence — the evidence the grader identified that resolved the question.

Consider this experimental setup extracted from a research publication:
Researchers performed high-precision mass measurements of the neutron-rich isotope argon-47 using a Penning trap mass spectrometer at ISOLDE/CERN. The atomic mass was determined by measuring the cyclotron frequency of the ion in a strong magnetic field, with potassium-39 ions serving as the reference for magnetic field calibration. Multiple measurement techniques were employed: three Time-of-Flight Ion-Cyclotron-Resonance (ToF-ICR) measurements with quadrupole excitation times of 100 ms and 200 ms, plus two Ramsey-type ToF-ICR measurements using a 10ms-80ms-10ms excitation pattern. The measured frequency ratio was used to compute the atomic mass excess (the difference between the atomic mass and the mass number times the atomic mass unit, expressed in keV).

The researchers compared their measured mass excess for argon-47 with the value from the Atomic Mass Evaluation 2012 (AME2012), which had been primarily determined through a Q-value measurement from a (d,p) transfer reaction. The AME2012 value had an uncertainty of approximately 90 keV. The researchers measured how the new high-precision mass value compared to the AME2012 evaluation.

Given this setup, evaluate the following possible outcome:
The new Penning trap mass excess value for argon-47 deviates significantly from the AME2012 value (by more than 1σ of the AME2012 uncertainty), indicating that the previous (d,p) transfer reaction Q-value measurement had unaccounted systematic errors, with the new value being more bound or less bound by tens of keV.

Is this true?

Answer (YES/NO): NO